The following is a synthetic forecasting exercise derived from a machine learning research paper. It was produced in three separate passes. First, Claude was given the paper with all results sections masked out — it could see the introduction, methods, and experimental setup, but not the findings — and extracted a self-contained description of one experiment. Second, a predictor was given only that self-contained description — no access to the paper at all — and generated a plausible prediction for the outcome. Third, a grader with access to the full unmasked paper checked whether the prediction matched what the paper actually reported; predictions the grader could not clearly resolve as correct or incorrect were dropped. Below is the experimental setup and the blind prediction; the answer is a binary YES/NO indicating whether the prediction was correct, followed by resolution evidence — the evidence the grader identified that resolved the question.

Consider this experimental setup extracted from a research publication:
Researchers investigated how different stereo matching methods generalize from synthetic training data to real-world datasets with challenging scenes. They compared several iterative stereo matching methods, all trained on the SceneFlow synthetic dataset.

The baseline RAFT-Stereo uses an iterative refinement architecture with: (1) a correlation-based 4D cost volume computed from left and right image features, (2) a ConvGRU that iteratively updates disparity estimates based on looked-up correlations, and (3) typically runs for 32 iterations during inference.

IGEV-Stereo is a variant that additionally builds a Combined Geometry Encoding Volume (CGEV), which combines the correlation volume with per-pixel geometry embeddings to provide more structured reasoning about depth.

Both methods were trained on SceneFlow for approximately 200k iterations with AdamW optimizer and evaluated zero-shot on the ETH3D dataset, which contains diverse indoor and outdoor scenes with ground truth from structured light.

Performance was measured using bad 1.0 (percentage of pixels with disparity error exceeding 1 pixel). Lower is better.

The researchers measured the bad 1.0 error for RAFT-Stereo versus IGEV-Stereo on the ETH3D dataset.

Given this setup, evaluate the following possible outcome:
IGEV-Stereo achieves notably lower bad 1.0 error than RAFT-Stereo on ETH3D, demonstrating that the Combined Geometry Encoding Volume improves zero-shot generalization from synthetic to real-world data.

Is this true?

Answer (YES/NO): NO